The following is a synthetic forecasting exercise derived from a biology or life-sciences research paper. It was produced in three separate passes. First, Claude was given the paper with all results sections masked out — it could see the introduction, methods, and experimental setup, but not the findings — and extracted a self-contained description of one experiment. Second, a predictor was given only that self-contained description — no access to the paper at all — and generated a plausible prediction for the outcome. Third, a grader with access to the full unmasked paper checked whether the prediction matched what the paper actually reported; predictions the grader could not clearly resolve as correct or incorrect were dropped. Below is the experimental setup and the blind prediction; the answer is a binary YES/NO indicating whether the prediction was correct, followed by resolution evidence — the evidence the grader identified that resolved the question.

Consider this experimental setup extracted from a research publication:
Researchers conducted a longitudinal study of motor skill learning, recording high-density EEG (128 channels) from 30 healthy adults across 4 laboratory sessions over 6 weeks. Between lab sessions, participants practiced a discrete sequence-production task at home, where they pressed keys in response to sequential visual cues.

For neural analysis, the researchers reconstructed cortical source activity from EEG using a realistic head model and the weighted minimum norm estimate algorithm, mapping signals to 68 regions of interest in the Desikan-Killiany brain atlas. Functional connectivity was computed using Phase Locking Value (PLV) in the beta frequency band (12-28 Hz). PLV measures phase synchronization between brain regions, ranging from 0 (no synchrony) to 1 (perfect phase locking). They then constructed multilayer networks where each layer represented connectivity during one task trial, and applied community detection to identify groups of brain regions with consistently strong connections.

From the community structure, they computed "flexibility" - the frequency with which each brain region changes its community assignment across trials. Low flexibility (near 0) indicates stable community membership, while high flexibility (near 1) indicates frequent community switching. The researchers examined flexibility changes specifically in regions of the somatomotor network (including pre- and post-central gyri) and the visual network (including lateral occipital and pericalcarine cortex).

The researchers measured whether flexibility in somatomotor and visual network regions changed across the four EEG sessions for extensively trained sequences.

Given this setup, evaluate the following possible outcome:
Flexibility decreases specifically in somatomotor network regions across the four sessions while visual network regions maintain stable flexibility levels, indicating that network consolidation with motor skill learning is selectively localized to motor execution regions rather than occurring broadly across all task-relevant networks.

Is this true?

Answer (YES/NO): NO